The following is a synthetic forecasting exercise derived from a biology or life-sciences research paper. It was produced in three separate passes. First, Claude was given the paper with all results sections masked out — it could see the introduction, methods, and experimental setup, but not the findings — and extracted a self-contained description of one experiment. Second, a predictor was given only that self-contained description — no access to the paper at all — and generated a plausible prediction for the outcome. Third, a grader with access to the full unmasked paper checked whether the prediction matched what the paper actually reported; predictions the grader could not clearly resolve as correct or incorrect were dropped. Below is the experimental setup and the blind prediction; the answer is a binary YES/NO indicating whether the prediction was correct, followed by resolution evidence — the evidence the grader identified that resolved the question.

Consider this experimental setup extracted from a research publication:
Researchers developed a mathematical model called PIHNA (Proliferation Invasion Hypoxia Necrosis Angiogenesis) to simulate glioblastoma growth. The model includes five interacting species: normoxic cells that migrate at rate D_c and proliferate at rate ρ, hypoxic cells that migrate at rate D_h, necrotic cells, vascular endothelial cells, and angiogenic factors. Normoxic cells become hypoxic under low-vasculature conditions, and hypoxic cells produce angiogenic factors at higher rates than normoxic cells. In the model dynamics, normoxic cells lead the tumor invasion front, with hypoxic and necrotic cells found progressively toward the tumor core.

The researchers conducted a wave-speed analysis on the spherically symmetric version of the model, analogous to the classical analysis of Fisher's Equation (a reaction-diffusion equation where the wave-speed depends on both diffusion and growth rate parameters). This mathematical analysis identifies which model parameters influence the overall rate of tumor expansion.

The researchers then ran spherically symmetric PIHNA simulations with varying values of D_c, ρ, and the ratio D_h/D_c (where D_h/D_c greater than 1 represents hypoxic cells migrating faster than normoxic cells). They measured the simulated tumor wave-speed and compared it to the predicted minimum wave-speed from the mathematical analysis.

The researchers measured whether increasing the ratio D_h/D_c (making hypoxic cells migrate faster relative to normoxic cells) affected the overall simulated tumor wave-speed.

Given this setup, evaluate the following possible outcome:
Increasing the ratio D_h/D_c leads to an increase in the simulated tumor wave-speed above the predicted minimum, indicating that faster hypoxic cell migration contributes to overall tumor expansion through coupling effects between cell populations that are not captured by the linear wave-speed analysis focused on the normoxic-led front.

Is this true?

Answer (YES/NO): YES